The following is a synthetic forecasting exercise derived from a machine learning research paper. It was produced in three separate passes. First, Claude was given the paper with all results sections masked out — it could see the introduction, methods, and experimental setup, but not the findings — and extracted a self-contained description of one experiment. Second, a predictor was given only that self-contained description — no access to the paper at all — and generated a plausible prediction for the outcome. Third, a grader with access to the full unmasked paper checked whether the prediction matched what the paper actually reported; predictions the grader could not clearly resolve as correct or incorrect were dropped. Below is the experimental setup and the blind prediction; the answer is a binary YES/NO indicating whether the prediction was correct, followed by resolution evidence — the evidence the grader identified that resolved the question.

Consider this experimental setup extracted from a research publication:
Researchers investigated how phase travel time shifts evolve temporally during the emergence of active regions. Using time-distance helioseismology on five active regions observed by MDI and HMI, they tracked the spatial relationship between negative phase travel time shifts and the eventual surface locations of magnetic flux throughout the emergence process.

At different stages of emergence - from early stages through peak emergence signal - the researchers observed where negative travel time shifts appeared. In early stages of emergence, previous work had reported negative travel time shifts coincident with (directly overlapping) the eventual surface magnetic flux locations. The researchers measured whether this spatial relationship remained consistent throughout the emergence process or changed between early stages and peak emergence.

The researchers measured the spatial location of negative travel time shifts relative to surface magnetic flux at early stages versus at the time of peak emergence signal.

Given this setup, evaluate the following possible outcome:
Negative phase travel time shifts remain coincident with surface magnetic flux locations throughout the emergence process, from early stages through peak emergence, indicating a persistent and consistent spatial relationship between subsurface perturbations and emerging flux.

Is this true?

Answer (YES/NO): NO